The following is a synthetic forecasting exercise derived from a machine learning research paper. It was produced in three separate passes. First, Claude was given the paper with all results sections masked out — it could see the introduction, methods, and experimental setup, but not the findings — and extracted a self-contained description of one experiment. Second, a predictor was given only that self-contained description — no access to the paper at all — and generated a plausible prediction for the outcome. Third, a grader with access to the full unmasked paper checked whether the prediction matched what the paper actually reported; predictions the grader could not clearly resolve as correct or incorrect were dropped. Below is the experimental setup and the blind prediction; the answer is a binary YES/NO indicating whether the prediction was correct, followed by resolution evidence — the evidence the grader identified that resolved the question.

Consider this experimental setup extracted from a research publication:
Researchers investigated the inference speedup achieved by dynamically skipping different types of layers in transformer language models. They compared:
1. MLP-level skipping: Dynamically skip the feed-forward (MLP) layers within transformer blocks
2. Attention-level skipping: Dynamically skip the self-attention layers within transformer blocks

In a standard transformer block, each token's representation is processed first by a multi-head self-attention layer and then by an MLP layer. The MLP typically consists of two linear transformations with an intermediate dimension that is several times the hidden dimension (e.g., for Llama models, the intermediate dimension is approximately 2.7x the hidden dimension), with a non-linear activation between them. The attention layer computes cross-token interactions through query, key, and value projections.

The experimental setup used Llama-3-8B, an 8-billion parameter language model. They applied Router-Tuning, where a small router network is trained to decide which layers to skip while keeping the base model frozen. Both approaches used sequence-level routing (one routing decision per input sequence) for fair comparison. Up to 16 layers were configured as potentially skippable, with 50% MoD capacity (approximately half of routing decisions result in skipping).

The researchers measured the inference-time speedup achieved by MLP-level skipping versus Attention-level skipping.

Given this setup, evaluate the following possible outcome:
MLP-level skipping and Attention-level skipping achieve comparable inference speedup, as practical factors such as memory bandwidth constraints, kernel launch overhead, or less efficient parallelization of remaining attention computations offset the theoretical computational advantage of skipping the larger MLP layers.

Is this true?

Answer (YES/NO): NO